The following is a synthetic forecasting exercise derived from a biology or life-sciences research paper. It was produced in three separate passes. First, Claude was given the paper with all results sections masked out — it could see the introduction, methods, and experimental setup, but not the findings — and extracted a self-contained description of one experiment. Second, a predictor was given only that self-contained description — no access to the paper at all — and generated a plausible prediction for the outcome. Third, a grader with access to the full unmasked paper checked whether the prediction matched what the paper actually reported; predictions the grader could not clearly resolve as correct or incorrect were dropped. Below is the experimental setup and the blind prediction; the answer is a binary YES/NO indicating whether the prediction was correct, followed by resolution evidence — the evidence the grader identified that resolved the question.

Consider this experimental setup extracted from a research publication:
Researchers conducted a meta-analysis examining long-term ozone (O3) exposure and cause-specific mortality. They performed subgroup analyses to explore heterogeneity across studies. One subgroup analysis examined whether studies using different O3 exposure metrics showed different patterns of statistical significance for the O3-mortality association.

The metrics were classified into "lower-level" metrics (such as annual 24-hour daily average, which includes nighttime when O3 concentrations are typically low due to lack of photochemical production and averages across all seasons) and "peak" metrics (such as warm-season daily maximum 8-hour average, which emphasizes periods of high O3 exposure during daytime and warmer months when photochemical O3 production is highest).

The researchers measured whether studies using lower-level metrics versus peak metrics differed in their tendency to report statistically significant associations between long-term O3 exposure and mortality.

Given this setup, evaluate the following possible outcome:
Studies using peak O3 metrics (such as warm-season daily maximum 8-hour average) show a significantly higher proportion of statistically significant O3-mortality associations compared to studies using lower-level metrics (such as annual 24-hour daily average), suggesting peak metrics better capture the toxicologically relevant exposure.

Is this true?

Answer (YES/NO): YES